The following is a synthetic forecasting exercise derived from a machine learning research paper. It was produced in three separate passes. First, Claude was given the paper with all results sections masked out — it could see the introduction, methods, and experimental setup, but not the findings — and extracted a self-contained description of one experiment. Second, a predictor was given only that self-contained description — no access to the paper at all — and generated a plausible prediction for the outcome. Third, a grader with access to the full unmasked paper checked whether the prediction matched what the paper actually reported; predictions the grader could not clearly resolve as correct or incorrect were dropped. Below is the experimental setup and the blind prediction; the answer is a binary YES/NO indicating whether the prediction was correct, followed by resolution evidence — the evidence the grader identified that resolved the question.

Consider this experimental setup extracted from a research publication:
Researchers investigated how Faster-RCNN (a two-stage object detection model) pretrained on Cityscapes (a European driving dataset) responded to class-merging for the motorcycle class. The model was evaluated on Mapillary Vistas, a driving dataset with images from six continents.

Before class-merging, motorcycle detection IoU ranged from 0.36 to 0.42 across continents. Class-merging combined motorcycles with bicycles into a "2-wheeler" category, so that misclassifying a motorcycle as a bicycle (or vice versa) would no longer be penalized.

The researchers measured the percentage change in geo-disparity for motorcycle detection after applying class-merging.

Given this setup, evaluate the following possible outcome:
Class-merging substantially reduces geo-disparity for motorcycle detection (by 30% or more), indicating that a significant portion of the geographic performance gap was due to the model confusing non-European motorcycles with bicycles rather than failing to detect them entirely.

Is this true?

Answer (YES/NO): NO